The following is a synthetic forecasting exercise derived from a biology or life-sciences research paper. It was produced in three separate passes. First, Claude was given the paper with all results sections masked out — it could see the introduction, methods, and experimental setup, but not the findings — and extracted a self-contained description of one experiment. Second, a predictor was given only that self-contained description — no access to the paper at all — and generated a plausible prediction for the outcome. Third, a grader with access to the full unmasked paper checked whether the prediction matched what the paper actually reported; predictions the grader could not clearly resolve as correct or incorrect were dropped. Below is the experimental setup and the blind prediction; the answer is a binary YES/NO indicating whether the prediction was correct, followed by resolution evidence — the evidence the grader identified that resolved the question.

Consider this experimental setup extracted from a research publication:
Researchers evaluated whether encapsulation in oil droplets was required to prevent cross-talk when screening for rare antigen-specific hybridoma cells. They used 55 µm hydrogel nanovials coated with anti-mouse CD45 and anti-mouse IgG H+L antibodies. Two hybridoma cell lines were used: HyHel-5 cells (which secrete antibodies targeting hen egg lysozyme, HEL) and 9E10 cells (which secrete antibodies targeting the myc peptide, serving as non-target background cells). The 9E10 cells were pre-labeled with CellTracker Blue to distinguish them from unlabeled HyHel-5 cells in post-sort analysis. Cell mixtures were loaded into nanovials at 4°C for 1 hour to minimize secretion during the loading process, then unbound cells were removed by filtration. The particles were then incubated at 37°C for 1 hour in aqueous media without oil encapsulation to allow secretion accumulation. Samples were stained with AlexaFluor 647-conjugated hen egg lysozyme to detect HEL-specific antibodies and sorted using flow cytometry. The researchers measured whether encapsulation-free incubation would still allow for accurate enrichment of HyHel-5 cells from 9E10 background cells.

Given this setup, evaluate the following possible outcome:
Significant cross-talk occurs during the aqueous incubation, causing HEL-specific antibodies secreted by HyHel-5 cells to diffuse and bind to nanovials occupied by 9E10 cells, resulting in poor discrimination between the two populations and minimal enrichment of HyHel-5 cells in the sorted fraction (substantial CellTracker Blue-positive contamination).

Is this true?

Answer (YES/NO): NO